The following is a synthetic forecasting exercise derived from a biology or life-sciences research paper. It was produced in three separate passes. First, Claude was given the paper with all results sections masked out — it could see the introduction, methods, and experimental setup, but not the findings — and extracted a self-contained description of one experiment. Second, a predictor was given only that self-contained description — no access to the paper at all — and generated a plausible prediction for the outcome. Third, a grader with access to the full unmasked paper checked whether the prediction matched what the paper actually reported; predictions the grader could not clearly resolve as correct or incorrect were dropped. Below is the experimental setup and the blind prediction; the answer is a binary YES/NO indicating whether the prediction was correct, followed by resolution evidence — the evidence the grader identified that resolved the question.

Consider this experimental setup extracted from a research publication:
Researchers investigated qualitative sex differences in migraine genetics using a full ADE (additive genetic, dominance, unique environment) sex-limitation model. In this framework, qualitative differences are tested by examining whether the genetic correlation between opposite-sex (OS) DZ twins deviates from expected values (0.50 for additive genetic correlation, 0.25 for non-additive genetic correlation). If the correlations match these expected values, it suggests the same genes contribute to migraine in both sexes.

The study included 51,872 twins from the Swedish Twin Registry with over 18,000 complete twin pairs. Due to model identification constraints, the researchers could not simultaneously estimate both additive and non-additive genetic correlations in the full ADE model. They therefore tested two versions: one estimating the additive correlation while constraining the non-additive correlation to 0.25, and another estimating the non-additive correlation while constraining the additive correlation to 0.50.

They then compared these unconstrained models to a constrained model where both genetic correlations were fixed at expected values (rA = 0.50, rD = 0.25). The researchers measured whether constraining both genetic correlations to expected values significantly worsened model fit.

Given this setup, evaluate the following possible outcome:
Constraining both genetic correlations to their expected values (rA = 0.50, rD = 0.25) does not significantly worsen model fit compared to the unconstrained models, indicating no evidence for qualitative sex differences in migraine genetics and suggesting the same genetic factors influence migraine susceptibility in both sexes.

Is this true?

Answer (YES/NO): YES